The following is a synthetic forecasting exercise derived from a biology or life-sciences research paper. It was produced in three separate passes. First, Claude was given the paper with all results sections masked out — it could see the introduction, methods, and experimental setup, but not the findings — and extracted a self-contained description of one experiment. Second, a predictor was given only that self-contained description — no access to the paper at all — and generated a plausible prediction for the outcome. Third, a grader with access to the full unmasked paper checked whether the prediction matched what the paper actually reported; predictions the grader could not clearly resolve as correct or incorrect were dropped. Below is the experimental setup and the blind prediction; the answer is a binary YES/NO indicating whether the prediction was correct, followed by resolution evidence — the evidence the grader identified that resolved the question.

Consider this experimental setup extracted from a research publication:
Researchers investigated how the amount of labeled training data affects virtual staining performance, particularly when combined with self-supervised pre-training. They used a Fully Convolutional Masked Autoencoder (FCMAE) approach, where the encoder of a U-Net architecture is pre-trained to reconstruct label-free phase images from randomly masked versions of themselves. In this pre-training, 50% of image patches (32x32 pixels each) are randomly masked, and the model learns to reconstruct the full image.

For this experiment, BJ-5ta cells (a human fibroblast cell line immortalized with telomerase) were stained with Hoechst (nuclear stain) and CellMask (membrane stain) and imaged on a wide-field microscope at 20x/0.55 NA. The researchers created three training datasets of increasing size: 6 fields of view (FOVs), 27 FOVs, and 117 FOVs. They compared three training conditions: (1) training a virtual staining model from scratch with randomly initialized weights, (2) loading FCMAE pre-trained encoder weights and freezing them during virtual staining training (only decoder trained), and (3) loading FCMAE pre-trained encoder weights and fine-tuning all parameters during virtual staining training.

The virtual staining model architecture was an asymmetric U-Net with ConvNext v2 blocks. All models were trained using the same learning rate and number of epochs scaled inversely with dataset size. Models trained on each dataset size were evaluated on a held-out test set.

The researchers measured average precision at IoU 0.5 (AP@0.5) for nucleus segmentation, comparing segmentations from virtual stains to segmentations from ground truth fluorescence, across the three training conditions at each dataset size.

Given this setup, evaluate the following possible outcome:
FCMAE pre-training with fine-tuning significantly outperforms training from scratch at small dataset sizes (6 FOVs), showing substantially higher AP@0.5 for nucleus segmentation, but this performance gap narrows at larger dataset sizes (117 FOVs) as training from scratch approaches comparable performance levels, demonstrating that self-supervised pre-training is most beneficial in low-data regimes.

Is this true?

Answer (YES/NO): NO